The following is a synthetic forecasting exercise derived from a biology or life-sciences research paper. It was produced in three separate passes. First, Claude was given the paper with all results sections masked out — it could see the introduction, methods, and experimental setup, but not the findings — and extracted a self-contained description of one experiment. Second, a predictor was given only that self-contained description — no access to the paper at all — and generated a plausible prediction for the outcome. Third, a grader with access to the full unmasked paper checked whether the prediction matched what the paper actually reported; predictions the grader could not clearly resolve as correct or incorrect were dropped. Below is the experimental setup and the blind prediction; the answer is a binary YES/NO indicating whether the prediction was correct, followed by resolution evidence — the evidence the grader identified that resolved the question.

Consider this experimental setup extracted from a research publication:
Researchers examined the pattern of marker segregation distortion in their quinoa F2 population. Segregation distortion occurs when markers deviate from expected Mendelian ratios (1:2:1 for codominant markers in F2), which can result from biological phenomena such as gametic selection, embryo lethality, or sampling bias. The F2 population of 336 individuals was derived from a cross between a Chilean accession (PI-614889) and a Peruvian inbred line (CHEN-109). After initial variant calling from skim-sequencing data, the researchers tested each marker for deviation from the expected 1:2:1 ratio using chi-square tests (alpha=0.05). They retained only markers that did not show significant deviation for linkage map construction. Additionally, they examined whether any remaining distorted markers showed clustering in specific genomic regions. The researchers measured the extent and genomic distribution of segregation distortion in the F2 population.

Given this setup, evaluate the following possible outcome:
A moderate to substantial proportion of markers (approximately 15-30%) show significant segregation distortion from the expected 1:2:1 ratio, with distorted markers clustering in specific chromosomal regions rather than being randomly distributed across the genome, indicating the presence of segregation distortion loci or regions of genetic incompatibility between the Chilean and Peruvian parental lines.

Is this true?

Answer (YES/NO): NO